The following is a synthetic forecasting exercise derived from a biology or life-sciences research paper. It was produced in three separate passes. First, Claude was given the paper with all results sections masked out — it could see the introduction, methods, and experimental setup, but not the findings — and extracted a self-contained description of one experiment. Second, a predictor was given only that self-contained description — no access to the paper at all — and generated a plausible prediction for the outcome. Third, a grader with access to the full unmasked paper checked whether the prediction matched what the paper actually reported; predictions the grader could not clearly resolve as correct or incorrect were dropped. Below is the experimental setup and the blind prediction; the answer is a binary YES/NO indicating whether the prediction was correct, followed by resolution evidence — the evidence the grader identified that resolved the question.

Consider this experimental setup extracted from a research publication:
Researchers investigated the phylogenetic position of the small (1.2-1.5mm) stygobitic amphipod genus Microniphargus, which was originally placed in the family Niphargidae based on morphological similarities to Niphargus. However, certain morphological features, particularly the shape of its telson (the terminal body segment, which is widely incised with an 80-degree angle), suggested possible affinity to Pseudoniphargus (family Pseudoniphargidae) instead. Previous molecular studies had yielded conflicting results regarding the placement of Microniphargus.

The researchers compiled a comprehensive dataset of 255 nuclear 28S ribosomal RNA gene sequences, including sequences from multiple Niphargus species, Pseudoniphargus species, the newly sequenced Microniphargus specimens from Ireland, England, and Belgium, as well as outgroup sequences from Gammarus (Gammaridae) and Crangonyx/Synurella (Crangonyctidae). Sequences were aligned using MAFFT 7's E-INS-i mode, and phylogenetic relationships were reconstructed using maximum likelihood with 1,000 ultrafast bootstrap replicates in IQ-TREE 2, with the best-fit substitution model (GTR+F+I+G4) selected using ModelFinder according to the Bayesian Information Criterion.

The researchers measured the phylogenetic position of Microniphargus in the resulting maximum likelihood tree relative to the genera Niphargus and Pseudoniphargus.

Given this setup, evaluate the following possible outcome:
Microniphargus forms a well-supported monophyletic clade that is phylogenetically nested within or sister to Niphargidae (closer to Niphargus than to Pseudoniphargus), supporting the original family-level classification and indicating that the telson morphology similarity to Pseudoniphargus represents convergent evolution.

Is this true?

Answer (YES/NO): NO